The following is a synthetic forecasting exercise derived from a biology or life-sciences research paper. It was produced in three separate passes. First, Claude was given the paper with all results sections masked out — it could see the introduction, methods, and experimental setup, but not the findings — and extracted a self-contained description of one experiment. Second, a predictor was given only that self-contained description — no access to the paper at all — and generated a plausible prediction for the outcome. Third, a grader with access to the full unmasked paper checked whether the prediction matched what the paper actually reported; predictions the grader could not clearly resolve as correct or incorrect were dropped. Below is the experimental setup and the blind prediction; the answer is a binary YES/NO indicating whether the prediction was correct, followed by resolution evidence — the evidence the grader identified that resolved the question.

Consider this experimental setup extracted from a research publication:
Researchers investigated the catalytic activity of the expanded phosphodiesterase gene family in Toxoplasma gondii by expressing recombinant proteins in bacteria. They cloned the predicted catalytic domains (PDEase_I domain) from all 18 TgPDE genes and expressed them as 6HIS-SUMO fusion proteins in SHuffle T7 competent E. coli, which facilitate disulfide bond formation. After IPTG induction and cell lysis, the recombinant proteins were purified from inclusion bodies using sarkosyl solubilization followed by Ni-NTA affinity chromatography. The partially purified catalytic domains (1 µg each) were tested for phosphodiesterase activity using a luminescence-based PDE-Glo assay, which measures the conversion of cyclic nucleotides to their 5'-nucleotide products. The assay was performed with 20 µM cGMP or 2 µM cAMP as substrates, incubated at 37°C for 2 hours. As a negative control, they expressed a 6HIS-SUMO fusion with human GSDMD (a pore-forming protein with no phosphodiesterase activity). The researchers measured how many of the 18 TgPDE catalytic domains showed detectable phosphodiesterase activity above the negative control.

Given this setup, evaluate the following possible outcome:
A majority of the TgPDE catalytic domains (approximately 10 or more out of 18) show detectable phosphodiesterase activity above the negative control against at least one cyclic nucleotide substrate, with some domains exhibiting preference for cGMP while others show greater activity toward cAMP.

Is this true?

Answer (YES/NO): NO